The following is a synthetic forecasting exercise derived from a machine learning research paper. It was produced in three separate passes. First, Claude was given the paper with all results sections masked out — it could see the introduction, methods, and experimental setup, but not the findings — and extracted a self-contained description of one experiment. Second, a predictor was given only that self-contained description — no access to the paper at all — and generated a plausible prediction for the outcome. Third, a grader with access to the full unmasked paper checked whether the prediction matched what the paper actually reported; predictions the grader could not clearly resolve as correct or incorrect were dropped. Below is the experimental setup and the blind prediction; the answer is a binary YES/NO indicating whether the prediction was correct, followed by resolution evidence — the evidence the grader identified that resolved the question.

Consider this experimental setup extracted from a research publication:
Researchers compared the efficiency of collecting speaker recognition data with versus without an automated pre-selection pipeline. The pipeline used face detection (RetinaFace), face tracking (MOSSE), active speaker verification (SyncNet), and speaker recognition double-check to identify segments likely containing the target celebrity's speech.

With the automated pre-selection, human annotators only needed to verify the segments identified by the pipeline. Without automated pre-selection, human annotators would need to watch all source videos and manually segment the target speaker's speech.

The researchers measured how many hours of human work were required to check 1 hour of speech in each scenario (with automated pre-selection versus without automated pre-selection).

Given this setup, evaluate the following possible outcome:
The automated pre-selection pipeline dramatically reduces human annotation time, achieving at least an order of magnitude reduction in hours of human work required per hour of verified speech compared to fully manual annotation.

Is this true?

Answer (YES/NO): NO